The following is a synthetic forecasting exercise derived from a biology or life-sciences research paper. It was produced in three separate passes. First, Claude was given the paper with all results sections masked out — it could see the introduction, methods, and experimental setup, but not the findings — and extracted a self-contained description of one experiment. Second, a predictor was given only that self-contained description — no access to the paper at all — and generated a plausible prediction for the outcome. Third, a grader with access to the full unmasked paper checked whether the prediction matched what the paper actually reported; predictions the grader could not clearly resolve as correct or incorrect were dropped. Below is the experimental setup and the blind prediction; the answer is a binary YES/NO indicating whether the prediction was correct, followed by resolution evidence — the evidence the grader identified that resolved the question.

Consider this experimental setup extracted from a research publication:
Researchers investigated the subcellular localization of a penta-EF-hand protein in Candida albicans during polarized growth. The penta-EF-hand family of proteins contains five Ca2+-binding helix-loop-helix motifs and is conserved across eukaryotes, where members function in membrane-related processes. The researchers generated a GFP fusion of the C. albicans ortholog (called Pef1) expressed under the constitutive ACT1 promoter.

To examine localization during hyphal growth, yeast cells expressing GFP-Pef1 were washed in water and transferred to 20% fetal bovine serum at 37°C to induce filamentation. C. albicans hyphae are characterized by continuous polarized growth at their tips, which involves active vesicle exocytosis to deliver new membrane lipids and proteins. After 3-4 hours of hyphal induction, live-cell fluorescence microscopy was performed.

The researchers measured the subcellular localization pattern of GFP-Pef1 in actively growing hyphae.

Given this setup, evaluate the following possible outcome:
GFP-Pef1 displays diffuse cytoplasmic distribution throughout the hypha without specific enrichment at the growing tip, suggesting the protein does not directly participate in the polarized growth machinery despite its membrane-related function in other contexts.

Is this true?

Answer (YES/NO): NO